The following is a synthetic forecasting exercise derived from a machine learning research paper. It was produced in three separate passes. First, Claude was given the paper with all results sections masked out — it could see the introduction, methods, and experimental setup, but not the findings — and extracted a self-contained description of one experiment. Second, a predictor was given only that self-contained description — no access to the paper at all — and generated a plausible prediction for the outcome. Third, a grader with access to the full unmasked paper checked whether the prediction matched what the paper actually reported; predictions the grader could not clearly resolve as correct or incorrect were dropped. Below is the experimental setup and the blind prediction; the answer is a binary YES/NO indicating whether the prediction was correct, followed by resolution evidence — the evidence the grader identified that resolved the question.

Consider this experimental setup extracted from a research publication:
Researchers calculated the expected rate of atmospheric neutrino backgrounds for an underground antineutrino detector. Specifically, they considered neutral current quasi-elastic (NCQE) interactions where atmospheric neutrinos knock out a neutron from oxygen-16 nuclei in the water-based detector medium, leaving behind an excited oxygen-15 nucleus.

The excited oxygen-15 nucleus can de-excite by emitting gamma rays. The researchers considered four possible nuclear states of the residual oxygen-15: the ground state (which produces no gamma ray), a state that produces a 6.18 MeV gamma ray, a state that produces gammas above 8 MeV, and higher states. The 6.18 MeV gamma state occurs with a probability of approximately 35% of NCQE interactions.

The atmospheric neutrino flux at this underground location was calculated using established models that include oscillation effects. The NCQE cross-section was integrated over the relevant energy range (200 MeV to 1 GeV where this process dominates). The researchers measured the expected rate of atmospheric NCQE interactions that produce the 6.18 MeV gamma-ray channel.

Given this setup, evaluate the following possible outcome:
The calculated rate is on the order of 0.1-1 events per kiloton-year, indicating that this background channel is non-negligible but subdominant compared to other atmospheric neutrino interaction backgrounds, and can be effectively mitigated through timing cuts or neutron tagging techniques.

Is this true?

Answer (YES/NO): NO